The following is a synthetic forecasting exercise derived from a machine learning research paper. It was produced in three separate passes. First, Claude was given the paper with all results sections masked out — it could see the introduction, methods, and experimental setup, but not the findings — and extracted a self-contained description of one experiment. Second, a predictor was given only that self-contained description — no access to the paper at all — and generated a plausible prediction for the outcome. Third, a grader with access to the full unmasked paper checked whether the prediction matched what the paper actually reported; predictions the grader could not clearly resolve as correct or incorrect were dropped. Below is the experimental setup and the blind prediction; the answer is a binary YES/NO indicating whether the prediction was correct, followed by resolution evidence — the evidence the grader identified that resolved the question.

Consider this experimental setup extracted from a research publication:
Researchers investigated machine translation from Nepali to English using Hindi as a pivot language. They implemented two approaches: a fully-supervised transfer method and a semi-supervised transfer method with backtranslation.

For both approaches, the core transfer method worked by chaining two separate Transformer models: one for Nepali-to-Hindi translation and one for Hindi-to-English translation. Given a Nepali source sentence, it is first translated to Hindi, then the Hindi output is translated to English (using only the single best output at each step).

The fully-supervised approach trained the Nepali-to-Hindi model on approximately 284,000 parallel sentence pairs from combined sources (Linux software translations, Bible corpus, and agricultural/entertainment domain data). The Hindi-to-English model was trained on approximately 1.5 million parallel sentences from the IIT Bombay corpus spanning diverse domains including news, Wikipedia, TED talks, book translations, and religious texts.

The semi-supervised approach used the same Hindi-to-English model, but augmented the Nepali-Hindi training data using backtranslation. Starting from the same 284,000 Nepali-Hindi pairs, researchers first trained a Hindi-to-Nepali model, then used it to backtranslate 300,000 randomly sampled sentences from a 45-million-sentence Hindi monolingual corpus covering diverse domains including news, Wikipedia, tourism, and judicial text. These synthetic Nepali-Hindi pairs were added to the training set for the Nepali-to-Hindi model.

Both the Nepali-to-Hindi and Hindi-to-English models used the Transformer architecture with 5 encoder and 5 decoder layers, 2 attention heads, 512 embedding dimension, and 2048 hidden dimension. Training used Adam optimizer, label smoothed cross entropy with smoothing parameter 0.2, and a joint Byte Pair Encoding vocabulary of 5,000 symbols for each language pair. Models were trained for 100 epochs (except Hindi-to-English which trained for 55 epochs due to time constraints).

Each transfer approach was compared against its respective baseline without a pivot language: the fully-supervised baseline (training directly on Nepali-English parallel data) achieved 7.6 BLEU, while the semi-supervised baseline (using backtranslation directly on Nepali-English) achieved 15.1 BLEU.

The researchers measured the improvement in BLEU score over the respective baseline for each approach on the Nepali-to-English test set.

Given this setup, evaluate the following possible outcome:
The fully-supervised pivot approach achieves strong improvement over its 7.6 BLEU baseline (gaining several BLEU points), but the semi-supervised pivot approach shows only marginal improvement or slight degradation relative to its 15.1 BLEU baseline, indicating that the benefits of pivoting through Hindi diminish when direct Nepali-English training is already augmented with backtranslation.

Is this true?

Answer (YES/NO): NO